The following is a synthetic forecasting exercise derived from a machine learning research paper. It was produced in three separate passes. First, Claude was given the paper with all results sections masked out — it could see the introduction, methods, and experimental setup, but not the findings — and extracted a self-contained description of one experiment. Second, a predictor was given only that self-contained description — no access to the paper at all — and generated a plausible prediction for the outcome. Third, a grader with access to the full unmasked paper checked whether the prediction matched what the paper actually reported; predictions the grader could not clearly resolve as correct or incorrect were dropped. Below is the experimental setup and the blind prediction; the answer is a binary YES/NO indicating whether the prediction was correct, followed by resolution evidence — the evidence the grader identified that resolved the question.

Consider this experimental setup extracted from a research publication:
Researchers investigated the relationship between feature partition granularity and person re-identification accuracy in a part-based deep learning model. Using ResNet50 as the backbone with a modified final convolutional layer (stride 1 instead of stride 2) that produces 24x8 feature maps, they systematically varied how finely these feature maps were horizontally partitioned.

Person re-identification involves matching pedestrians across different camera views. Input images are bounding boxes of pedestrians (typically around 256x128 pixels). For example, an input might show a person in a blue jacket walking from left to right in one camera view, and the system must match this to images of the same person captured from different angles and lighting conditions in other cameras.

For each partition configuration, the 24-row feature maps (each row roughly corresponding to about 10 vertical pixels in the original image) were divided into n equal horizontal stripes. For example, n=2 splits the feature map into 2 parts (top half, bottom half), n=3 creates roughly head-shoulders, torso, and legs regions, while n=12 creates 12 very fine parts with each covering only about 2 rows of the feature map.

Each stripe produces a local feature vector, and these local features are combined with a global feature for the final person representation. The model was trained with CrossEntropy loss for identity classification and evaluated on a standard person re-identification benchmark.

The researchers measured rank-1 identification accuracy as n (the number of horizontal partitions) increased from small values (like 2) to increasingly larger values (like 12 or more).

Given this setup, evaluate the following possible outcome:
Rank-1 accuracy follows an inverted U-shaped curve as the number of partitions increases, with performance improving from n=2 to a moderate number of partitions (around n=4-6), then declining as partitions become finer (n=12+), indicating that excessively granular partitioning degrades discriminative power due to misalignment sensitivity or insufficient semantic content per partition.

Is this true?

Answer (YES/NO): NO